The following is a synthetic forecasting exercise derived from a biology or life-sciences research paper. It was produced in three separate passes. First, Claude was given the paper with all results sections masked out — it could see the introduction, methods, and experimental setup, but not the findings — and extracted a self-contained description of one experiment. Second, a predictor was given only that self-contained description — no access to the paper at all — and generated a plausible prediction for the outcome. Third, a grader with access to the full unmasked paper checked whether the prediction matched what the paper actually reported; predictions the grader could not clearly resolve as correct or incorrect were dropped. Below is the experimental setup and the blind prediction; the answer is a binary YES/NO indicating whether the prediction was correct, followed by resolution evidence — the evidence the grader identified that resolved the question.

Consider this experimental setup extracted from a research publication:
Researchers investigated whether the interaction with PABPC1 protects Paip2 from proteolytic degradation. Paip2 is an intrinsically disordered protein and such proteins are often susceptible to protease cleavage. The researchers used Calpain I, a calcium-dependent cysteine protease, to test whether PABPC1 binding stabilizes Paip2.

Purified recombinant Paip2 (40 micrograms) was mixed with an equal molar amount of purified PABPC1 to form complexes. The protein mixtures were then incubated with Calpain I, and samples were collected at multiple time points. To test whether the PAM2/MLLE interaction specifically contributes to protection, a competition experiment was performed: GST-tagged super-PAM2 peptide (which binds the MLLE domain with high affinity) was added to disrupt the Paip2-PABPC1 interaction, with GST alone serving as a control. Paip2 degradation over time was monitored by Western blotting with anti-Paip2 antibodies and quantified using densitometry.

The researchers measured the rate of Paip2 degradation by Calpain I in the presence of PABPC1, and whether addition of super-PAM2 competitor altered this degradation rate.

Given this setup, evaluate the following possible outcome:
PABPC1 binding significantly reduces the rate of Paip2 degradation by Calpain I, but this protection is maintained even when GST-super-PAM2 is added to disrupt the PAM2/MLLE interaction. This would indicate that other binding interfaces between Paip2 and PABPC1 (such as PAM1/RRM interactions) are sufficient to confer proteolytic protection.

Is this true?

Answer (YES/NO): NO